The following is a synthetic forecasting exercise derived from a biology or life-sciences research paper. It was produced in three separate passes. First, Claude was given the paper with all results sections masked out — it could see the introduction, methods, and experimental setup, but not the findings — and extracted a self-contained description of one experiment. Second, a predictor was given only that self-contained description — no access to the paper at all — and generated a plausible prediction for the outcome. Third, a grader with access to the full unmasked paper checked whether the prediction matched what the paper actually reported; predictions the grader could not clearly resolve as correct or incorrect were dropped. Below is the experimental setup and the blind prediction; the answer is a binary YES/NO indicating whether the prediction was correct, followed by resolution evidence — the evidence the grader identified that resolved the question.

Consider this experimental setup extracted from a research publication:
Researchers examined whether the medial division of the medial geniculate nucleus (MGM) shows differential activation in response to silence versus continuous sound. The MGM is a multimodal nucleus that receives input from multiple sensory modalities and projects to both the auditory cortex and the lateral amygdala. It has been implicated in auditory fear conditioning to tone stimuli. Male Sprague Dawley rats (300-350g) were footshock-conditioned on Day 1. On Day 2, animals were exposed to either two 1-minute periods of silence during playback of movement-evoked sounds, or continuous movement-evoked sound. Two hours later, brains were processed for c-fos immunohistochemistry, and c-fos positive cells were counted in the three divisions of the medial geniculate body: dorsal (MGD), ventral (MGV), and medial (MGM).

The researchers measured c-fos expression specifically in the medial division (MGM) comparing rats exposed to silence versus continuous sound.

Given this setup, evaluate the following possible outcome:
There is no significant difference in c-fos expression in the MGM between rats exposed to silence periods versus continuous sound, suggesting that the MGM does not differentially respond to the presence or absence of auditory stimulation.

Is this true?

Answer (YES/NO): YES